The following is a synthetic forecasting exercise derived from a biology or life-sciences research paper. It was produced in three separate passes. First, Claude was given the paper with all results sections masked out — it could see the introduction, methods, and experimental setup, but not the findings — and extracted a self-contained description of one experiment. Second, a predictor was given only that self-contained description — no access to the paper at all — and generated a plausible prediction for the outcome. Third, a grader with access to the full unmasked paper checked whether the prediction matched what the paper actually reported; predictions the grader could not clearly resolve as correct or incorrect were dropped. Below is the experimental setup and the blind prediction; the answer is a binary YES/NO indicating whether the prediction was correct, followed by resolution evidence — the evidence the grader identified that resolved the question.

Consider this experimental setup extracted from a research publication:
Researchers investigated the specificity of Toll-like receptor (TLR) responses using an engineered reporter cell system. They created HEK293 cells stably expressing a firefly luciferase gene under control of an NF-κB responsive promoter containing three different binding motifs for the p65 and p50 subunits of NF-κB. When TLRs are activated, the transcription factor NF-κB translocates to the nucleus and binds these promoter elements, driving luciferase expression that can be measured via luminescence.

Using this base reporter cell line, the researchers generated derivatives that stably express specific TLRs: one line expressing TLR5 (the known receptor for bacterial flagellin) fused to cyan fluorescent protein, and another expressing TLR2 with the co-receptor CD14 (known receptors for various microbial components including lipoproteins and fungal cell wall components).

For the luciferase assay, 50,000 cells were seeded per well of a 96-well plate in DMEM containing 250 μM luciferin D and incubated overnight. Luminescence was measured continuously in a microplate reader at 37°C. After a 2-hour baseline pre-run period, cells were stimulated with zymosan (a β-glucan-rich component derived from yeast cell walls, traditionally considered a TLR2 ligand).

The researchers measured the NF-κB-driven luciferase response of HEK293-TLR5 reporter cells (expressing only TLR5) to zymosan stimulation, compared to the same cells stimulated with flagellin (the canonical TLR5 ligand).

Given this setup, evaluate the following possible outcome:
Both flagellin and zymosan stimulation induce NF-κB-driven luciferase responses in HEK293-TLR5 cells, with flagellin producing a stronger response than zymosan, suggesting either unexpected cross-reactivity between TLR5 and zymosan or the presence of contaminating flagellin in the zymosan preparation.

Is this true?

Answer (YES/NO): NO